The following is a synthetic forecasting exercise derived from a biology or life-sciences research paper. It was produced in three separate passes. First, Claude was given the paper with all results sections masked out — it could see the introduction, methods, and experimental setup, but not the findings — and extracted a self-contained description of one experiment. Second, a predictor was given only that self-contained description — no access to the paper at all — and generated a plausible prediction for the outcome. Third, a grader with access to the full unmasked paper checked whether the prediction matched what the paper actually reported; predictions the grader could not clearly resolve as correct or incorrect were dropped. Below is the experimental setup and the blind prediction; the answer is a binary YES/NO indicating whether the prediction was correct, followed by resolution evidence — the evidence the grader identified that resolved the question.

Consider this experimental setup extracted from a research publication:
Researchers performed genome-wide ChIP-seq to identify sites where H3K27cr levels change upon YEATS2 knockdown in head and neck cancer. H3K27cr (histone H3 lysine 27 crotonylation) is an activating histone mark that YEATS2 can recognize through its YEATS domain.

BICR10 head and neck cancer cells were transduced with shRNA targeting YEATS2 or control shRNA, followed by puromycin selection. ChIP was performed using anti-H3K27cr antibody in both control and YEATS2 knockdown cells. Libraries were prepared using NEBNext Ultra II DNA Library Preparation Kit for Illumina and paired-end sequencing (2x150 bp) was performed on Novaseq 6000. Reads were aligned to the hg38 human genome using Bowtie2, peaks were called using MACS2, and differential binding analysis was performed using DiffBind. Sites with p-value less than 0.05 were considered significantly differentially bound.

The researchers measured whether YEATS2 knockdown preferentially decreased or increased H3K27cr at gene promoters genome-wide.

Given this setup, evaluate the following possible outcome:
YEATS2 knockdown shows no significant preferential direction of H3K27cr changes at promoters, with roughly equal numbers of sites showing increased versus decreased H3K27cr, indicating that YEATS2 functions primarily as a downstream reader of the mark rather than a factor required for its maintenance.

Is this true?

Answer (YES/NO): NO